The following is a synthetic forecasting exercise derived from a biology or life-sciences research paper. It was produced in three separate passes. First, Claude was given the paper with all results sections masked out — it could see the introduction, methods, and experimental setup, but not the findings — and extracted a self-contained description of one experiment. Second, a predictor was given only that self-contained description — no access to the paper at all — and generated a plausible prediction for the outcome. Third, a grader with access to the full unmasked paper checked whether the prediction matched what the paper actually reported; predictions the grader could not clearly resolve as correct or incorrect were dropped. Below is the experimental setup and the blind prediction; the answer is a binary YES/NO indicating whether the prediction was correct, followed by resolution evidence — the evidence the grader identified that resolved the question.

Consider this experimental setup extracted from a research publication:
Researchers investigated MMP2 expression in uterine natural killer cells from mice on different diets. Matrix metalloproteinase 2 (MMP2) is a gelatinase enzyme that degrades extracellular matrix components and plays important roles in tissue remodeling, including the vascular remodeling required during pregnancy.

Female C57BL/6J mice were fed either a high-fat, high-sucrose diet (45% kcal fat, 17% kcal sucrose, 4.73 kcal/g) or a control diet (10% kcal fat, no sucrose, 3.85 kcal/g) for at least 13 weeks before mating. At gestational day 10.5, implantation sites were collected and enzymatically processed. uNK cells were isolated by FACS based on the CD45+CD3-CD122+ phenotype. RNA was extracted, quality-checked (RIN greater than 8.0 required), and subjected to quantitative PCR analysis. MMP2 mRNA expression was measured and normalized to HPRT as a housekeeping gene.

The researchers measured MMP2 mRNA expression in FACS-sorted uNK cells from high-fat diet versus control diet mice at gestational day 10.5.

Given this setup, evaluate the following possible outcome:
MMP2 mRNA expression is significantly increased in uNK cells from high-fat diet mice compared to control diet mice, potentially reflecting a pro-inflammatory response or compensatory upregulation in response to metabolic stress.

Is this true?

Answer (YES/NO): NO